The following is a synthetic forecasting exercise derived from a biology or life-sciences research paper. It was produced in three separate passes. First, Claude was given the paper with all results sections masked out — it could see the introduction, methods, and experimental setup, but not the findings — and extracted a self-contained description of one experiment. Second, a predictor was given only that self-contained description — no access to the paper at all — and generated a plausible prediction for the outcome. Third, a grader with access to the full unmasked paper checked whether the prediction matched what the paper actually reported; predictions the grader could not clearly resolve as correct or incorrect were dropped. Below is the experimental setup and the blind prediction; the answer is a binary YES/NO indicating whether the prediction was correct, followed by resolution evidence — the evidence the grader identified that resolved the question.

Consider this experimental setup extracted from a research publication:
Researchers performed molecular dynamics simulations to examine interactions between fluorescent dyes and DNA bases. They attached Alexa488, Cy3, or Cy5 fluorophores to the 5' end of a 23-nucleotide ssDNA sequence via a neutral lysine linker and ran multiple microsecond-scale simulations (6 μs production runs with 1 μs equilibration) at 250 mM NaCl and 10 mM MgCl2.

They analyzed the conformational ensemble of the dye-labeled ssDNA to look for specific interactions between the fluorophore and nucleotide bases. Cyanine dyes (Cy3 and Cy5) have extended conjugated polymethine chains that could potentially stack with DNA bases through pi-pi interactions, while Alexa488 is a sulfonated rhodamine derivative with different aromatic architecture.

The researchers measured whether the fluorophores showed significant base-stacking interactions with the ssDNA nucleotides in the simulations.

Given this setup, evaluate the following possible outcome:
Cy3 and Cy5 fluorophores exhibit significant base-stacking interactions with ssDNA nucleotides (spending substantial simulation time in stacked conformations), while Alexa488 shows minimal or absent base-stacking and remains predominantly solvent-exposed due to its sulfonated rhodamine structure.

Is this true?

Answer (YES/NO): NO